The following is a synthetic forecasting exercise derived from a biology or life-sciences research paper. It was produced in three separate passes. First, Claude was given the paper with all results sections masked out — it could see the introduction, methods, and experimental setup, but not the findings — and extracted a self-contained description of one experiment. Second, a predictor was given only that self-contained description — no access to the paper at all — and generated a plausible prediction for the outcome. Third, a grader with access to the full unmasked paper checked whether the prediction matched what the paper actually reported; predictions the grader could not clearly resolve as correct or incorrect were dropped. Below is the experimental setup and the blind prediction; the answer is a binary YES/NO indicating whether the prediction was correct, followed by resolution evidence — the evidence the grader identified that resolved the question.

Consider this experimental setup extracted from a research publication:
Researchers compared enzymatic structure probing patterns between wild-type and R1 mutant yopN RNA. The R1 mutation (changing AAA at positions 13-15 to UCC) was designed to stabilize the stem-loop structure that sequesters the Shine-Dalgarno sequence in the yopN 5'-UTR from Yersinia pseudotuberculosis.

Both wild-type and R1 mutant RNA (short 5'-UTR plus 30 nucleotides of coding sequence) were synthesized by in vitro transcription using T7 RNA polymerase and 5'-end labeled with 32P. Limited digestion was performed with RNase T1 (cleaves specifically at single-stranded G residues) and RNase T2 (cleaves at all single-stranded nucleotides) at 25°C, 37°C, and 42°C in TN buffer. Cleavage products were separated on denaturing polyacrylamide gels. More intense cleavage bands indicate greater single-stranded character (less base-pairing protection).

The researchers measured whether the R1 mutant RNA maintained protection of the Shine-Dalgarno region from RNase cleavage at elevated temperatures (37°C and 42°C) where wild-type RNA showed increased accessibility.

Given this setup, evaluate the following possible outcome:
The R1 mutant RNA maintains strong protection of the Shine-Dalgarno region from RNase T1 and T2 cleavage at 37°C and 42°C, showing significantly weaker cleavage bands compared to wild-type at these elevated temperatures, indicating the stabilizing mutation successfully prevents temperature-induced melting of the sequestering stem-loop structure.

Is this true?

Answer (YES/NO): YES